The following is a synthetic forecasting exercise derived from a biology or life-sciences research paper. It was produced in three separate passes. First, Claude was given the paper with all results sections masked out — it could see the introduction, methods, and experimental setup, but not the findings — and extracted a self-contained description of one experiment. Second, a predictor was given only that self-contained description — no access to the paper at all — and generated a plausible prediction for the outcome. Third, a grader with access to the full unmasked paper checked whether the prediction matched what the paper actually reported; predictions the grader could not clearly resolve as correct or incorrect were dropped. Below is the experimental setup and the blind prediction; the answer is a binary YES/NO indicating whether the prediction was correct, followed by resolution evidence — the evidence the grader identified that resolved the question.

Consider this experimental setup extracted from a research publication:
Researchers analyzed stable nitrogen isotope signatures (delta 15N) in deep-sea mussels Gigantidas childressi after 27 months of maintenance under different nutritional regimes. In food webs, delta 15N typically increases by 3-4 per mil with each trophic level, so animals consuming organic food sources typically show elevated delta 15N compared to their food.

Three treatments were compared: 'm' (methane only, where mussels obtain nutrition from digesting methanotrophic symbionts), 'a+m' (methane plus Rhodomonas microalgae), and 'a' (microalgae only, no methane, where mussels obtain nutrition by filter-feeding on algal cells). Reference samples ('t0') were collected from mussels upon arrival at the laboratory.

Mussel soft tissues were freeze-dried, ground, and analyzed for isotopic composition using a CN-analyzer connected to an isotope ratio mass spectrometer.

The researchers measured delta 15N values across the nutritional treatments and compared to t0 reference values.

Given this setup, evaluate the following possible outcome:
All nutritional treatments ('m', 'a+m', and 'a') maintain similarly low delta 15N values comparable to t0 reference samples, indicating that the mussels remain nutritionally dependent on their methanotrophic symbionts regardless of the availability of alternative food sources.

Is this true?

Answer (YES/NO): NO